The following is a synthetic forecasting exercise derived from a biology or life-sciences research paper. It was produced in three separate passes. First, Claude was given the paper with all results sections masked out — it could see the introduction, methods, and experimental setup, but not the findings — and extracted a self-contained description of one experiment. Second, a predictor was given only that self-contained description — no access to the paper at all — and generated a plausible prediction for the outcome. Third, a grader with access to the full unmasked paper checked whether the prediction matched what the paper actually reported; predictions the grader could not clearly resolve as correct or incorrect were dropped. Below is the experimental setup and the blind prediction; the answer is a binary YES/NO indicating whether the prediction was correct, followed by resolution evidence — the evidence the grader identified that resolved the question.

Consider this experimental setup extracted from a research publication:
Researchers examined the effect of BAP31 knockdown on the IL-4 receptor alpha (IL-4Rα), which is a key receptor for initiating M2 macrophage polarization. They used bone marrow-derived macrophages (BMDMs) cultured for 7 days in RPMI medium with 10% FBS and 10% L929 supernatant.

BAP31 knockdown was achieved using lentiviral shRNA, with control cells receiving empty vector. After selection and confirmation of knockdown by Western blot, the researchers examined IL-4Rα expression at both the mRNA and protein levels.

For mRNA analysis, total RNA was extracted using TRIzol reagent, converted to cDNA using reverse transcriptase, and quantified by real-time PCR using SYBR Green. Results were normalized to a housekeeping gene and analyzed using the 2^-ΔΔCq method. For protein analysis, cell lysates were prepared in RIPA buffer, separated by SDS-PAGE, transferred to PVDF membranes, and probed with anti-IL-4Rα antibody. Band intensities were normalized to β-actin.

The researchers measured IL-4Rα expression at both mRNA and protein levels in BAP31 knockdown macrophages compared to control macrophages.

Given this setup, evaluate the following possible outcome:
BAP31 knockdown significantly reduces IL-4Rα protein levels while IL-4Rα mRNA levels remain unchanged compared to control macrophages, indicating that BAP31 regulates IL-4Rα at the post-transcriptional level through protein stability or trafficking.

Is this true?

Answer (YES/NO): NO